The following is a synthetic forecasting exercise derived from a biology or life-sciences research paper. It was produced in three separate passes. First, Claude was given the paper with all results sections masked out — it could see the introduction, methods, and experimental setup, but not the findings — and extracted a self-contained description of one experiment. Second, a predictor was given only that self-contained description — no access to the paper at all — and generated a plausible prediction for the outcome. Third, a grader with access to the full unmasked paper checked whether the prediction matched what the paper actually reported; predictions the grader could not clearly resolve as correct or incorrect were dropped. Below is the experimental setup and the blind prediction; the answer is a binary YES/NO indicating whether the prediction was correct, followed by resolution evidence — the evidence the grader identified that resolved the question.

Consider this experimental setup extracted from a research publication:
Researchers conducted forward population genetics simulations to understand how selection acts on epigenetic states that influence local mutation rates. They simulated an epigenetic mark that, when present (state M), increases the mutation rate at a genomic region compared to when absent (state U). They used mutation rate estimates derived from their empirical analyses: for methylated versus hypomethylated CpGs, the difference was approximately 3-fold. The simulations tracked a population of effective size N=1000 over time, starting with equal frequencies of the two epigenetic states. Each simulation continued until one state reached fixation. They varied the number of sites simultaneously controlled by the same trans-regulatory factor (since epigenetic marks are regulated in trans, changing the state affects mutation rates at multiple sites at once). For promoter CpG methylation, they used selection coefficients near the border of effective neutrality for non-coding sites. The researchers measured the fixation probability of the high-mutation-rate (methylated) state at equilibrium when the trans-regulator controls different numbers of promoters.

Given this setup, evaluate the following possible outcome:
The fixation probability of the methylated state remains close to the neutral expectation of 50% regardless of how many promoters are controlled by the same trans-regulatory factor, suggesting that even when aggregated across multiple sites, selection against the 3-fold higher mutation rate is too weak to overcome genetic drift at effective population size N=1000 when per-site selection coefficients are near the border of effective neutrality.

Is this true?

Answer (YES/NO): NO